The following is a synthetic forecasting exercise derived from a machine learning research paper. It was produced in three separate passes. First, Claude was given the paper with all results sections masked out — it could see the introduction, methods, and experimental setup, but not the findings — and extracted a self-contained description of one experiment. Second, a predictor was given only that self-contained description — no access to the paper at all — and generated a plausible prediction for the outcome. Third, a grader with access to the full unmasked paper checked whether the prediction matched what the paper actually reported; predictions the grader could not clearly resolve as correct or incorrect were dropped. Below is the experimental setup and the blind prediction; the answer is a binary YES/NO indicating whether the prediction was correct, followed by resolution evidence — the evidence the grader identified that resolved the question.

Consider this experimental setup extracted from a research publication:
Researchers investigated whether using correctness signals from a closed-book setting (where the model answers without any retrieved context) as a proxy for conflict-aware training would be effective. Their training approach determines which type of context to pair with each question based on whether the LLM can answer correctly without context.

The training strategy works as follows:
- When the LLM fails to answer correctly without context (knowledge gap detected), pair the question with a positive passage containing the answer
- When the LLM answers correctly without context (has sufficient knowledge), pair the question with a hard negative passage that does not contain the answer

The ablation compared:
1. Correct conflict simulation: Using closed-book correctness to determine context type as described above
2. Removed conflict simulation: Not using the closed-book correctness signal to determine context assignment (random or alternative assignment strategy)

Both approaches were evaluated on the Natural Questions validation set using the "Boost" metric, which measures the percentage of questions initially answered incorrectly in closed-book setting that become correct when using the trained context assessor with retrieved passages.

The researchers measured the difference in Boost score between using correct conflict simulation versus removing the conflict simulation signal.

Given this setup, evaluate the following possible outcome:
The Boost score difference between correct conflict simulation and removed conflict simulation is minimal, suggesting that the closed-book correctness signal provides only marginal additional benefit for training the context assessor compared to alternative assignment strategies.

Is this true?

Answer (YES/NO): NO